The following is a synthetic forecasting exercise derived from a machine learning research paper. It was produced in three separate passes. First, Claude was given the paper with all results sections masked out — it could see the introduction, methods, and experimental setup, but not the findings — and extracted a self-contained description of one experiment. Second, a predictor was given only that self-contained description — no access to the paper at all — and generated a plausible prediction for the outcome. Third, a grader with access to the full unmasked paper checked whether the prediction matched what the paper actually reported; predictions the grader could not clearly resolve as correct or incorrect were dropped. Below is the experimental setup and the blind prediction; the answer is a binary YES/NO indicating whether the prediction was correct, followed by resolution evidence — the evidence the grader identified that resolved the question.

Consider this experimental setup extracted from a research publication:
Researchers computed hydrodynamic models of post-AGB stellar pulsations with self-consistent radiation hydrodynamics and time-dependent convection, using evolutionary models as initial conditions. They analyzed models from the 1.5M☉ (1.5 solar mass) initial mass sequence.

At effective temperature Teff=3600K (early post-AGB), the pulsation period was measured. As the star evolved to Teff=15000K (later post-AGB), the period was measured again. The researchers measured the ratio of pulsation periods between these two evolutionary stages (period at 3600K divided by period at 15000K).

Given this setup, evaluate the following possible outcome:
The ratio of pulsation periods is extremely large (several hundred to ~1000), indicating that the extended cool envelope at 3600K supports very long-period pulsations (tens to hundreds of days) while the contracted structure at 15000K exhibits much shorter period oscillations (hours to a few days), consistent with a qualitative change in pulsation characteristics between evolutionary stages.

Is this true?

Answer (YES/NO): NO